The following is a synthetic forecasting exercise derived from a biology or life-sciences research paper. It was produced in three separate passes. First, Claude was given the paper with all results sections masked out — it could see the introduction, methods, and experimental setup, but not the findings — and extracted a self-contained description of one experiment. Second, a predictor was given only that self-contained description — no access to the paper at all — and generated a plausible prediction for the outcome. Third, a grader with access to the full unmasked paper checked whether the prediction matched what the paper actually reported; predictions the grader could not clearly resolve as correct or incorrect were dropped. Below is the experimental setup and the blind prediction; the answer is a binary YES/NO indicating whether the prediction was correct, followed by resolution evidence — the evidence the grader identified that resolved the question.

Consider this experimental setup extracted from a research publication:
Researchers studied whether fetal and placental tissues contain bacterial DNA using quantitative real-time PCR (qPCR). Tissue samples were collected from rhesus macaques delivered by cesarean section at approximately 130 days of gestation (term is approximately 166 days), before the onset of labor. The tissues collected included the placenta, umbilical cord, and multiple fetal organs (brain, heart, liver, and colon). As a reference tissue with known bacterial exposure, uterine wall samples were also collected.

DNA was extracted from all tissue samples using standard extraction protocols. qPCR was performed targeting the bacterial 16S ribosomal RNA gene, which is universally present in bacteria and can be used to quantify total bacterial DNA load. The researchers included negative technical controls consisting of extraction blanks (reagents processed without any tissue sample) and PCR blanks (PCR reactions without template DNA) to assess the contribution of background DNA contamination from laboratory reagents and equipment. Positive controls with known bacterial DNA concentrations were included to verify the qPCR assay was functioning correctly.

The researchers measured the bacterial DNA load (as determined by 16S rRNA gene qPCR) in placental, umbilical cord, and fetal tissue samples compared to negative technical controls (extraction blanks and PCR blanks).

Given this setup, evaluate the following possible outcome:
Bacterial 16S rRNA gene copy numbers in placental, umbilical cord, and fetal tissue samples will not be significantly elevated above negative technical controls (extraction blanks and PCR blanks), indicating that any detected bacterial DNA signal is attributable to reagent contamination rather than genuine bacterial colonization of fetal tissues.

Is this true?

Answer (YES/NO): YES